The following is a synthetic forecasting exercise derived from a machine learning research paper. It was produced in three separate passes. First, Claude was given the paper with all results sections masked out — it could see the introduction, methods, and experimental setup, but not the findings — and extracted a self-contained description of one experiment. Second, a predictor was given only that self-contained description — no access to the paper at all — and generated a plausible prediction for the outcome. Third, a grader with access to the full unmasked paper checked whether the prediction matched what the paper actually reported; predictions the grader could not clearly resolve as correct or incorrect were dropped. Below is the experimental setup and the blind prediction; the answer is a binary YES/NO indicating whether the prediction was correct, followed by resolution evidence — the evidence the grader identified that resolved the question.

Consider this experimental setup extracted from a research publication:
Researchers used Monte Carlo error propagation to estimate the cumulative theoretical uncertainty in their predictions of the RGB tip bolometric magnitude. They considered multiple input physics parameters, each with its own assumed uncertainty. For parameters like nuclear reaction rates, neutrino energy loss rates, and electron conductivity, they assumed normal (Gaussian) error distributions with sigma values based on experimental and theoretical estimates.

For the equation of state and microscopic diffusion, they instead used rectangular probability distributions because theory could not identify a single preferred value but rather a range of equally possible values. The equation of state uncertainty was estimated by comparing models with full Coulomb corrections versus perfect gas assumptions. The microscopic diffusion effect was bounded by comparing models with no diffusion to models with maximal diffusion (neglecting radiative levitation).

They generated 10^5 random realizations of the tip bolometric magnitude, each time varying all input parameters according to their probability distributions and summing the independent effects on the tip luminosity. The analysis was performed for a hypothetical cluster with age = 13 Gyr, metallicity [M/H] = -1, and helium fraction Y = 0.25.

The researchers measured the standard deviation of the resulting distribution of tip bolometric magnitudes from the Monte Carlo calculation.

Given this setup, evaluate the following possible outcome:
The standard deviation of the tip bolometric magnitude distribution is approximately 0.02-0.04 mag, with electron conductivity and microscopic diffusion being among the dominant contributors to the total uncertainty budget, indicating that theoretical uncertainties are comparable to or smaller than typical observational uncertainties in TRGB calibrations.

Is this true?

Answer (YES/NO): NO